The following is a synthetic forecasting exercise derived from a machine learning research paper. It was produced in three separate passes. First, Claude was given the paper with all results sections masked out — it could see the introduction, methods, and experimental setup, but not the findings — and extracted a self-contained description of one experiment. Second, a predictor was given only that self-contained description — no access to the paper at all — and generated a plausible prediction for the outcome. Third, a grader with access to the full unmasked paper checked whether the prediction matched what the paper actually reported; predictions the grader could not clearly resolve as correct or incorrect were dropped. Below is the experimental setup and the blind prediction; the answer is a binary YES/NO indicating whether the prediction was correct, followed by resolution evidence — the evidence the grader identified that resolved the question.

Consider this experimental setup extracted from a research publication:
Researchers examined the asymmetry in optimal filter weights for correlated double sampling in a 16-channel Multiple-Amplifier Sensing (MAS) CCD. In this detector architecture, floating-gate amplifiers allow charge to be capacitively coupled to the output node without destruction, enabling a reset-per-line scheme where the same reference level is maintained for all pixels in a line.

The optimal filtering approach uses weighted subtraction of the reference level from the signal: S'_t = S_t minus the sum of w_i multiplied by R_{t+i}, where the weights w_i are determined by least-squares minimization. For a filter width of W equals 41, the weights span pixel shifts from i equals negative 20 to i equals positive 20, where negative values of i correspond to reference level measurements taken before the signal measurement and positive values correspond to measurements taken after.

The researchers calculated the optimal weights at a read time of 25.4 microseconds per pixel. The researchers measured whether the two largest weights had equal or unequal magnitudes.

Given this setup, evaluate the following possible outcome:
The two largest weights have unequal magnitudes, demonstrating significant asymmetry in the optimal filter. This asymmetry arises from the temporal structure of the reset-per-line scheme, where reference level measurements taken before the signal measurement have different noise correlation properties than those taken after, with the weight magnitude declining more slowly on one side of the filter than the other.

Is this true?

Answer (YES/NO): NO